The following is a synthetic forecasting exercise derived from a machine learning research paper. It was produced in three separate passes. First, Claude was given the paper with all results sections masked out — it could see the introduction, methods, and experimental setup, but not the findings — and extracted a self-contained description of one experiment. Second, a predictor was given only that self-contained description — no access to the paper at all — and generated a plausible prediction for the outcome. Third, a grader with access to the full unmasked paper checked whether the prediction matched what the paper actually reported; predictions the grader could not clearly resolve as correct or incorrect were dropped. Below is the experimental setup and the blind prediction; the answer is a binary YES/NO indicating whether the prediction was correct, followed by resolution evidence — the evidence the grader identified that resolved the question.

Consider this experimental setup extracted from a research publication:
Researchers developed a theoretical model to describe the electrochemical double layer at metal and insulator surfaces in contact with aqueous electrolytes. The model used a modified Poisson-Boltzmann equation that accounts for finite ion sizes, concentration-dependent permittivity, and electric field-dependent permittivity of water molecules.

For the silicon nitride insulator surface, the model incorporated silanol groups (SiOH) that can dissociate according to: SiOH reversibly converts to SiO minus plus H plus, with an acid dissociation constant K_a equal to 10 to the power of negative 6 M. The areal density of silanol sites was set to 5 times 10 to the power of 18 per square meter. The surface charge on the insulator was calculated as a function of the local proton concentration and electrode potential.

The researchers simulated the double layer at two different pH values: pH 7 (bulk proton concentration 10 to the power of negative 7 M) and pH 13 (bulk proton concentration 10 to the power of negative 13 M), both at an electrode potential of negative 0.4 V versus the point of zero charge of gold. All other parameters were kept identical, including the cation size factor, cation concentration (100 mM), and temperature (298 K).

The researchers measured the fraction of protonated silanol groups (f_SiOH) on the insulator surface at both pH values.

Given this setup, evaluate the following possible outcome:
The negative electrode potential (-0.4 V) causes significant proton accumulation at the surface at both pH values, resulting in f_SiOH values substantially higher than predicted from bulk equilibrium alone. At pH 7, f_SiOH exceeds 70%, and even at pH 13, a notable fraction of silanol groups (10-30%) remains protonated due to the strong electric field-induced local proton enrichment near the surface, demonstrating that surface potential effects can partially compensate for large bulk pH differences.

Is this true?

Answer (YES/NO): NO